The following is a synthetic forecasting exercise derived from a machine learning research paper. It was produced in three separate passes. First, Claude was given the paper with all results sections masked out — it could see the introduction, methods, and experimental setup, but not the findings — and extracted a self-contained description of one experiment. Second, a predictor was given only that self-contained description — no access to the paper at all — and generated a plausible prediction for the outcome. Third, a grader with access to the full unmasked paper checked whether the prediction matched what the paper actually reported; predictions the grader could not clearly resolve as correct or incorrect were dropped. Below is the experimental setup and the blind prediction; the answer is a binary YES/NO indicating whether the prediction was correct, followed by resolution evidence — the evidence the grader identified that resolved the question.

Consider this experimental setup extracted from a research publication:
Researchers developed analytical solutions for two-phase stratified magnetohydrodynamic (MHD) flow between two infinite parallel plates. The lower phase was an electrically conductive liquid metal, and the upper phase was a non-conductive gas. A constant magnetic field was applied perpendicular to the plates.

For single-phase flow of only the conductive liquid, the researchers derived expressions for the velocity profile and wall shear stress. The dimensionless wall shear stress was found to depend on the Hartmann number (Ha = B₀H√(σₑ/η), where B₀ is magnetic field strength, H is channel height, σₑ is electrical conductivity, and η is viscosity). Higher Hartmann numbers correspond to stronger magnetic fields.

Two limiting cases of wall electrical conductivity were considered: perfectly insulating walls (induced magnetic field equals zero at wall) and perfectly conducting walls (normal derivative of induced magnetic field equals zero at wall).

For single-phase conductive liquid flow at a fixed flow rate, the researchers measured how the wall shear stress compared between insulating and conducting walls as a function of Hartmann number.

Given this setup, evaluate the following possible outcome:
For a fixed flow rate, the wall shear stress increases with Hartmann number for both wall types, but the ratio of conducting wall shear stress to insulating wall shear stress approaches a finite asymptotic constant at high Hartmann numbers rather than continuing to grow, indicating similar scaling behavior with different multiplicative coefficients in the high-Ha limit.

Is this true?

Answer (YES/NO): NO